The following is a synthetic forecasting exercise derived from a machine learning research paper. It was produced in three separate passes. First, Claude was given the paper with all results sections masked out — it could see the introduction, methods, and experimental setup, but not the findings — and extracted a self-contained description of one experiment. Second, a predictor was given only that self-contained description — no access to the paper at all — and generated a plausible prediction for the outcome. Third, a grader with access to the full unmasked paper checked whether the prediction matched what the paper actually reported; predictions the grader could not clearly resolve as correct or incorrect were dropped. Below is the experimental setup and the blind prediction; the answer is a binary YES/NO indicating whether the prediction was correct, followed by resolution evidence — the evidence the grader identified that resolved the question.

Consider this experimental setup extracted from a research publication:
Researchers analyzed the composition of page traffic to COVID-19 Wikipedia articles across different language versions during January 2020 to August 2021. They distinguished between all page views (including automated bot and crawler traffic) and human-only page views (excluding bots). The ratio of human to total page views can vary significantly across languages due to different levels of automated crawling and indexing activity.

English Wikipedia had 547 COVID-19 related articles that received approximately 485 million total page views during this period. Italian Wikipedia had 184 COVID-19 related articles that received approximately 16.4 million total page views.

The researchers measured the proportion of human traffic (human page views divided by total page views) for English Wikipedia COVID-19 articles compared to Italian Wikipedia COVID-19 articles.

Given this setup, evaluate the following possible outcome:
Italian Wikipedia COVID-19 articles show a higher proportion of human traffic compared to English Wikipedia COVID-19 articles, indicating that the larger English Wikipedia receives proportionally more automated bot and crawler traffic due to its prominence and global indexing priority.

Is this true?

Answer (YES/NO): NO